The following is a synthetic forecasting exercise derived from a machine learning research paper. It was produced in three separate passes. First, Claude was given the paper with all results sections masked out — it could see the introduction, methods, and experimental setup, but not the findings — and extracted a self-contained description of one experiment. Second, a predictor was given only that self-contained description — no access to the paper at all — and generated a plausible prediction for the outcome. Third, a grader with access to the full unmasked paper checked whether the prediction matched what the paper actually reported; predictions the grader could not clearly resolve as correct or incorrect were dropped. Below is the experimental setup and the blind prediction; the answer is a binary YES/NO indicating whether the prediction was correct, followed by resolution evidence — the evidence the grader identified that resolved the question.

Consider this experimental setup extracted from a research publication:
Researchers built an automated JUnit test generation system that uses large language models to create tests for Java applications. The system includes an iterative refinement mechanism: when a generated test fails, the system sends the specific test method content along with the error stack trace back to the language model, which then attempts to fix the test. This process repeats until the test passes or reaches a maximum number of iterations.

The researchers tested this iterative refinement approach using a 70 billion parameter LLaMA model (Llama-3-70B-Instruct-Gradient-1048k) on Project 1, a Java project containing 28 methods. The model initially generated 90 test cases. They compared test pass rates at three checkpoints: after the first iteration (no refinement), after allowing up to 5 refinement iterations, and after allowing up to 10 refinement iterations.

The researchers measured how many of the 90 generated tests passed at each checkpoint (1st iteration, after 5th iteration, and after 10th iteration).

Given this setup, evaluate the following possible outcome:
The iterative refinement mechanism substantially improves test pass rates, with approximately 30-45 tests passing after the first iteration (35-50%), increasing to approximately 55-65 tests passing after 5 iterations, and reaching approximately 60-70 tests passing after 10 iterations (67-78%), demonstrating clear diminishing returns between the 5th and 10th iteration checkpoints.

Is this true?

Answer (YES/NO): NO